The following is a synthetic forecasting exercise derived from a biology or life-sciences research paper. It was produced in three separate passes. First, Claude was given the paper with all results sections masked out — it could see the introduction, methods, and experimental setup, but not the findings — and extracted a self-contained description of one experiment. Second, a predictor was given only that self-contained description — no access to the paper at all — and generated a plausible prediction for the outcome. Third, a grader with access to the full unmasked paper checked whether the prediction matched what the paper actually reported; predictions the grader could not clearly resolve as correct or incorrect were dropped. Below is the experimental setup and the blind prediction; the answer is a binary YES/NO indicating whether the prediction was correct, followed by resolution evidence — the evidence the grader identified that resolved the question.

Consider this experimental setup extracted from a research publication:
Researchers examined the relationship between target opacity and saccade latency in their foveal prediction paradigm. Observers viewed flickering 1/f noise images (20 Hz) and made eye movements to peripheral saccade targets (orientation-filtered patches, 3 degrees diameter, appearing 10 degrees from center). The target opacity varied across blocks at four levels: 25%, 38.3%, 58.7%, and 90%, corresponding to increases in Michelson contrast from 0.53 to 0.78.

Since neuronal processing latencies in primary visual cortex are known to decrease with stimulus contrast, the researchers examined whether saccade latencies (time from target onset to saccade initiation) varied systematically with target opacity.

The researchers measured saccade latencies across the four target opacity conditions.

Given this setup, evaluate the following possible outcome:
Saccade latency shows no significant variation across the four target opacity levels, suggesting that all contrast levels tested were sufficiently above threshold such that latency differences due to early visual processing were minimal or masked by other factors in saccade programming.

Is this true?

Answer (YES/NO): NO